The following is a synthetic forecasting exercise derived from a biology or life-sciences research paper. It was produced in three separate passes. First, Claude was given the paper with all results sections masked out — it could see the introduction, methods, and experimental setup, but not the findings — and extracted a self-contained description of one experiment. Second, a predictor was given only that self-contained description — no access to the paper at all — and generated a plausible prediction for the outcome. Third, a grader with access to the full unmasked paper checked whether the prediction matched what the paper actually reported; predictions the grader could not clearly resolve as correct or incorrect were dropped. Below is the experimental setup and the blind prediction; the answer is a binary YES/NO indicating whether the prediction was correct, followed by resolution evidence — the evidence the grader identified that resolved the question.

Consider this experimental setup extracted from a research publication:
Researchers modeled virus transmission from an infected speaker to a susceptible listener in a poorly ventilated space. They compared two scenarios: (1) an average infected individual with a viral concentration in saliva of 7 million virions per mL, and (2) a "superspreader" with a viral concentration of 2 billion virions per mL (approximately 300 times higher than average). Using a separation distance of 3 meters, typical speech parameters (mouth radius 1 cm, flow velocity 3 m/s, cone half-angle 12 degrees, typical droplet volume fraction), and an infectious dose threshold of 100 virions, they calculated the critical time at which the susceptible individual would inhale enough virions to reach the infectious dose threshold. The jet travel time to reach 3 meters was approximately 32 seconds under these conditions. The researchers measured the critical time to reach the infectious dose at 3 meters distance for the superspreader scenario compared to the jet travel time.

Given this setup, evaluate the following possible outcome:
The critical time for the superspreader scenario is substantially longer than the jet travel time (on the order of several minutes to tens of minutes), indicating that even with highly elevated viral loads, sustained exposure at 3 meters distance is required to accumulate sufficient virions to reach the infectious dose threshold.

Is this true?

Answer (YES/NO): NO